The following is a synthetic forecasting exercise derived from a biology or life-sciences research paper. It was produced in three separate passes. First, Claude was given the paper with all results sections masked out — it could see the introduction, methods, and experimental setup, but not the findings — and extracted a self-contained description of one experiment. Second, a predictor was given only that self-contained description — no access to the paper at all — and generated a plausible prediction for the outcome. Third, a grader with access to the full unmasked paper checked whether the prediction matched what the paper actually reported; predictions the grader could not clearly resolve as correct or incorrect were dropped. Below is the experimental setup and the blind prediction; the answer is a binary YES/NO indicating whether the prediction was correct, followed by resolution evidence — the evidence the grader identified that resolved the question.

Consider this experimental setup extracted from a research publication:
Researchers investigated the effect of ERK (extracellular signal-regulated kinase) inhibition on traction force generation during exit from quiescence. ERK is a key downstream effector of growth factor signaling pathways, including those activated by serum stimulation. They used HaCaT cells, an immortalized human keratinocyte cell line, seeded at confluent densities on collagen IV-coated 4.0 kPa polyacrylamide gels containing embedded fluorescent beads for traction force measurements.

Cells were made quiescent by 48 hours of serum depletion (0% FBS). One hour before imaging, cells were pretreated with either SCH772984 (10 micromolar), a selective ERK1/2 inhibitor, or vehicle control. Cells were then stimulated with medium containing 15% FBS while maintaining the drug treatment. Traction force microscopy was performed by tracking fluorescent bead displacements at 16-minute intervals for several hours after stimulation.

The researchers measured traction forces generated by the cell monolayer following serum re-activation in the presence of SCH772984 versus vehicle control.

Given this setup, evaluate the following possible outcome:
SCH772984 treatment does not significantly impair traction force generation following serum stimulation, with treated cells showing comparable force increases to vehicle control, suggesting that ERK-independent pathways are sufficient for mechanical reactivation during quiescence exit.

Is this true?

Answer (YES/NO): NO